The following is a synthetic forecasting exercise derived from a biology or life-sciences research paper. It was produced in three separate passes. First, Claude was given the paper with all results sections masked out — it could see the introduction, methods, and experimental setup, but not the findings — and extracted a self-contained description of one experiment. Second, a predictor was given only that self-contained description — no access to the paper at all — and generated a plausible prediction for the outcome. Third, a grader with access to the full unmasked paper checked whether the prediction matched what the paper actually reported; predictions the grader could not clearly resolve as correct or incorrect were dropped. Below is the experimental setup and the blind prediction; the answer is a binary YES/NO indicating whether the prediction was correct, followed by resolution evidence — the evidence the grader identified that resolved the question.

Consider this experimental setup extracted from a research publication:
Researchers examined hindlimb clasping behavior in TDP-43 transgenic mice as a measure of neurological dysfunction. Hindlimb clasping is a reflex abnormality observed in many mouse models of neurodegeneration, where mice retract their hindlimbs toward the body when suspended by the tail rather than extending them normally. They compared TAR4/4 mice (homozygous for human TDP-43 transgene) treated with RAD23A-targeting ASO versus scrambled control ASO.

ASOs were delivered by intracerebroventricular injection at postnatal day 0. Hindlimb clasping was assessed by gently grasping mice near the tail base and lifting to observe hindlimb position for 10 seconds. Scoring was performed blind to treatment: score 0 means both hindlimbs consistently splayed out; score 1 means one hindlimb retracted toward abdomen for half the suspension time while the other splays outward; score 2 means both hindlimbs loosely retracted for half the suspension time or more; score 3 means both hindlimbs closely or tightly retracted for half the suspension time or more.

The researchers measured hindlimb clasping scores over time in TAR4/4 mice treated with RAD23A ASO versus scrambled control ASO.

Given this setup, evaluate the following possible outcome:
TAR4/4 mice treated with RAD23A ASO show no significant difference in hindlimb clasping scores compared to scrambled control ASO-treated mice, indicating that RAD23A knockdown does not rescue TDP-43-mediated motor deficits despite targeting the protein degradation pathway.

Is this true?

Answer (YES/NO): NO